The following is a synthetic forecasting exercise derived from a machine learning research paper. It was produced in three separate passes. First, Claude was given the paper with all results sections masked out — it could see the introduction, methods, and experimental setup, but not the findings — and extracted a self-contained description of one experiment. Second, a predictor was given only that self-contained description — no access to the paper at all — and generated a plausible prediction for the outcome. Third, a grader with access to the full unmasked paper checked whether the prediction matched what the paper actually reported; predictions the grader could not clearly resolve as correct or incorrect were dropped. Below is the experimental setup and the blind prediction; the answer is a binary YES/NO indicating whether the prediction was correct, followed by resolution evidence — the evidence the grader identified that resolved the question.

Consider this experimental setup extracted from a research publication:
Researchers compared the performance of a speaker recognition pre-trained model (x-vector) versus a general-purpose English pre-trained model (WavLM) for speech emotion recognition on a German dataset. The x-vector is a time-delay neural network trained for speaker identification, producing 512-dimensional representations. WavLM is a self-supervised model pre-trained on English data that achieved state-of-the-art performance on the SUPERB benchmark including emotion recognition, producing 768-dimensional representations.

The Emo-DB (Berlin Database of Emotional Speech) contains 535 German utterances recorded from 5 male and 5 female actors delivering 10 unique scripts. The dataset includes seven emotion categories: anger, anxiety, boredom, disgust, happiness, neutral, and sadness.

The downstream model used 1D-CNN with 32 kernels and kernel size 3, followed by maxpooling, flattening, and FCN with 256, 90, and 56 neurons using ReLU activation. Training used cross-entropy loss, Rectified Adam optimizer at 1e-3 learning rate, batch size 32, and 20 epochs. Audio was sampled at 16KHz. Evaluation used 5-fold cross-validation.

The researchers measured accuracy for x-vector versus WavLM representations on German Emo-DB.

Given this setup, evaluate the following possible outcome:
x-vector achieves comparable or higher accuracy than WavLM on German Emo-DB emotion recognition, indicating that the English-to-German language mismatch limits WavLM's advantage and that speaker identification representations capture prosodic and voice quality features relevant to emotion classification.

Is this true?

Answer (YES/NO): YES